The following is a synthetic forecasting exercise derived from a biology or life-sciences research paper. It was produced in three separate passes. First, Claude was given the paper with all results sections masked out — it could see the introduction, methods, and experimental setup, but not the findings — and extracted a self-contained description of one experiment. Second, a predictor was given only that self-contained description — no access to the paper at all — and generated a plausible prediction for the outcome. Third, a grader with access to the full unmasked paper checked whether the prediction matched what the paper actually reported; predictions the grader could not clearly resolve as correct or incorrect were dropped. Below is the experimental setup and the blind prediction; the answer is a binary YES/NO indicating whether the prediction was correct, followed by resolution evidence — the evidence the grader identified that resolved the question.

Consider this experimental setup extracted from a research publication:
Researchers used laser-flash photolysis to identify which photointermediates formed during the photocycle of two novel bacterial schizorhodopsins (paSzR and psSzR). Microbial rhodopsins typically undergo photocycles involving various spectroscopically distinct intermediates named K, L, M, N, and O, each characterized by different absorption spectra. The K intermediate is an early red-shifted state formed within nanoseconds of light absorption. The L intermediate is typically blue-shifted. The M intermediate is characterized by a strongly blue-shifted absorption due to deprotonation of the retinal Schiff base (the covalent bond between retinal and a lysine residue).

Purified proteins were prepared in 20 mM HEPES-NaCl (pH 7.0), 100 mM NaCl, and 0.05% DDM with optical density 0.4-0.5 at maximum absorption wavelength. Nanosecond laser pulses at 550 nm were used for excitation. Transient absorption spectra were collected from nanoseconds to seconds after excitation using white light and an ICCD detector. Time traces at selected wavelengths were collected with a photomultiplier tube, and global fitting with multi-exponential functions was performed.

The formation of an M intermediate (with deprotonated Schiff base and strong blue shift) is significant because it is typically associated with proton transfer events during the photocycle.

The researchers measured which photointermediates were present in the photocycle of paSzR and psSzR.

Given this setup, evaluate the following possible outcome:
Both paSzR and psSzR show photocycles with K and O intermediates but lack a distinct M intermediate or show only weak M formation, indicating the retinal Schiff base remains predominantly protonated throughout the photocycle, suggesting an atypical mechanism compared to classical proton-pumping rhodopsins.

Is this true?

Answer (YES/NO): NO